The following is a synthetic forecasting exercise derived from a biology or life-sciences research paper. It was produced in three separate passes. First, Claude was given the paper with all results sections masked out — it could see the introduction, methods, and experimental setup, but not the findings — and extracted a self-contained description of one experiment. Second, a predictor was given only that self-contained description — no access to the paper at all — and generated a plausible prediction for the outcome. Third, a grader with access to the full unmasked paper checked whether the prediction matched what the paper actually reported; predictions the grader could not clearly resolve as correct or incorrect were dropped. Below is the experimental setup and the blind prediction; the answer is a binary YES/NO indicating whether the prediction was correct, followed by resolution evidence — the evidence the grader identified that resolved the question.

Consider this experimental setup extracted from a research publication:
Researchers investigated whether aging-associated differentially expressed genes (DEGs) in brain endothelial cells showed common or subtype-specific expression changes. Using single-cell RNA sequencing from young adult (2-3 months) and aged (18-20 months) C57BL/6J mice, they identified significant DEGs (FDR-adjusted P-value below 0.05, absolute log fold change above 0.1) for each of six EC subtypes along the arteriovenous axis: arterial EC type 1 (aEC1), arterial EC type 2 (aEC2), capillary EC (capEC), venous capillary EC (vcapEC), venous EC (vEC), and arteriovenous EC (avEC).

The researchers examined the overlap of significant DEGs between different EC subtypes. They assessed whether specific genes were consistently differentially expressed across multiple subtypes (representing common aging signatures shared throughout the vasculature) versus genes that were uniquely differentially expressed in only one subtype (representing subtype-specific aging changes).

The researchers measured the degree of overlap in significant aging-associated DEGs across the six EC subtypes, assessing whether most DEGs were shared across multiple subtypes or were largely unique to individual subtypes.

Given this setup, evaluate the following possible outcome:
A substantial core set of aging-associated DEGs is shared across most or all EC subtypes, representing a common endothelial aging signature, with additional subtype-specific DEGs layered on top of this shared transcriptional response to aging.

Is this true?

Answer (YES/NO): NO